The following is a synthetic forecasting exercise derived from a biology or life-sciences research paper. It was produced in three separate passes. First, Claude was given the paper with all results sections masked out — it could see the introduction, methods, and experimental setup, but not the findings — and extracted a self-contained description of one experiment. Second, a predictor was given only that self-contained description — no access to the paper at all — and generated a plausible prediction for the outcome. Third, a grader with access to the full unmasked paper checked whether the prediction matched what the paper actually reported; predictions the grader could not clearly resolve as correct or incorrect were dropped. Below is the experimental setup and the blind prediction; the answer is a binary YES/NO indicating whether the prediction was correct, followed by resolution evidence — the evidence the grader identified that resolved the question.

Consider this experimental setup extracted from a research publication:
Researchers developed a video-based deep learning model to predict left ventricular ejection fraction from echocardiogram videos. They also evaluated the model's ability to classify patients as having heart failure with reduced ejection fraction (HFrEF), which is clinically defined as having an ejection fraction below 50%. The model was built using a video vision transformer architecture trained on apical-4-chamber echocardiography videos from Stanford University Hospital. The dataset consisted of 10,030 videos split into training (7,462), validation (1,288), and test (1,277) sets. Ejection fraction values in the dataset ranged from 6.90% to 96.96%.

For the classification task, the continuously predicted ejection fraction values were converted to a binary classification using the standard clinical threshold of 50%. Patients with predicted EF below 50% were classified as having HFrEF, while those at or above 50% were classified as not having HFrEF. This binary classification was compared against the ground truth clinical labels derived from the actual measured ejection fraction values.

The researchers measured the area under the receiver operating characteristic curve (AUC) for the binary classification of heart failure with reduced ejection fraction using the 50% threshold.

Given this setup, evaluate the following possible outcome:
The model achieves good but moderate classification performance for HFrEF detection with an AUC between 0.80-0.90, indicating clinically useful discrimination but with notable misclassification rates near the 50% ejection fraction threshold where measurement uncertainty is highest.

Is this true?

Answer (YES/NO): YES